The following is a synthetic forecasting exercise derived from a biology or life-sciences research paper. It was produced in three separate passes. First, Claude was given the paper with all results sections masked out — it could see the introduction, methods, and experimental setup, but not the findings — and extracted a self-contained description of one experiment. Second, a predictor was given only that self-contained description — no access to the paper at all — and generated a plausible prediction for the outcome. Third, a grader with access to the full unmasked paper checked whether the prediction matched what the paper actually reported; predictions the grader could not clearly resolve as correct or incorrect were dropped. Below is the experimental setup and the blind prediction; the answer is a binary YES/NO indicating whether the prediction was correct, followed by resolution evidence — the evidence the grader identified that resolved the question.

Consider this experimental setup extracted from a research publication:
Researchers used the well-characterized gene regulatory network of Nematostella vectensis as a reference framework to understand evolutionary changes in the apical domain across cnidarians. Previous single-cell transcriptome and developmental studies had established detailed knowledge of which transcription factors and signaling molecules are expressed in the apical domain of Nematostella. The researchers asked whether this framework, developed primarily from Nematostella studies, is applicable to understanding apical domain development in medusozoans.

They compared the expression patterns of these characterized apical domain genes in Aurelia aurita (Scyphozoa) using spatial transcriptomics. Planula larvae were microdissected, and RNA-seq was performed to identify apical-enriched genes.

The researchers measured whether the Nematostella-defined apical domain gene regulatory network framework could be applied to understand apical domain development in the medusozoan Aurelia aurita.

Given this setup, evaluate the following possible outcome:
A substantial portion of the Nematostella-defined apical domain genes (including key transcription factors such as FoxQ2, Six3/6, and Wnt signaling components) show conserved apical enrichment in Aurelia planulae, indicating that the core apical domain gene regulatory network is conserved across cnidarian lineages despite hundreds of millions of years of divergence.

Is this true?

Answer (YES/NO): NO